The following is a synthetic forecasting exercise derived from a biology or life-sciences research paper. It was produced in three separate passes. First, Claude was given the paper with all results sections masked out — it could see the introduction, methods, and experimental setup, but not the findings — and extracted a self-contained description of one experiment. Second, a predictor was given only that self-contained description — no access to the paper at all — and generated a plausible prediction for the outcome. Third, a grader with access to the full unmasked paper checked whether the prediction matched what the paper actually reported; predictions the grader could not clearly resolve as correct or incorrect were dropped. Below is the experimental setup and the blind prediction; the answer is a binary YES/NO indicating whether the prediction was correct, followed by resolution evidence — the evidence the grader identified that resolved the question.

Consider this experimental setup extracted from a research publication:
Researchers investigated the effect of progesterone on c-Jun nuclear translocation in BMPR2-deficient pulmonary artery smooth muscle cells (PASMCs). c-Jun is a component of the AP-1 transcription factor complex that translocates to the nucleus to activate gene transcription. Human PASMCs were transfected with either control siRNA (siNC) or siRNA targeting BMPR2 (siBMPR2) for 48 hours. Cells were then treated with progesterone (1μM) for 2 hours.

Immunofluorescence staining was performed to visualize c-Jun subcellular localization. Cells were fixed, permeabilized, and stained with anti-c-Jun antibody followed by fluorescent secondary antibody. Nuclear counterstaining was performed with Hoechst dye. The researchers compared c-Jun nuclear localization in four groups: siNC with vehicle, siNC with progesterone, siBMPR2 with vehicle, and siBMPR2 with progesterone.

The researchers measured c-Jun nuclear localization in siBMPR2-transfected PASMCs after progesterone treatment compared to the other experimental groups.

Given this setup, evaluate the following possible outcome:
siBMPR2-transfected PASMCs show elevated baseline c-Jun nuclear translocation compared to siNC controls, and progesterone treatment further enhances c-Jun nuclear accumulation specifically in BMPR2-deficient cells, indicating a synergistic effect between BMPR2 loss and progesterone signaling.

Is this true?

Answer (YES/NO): NO